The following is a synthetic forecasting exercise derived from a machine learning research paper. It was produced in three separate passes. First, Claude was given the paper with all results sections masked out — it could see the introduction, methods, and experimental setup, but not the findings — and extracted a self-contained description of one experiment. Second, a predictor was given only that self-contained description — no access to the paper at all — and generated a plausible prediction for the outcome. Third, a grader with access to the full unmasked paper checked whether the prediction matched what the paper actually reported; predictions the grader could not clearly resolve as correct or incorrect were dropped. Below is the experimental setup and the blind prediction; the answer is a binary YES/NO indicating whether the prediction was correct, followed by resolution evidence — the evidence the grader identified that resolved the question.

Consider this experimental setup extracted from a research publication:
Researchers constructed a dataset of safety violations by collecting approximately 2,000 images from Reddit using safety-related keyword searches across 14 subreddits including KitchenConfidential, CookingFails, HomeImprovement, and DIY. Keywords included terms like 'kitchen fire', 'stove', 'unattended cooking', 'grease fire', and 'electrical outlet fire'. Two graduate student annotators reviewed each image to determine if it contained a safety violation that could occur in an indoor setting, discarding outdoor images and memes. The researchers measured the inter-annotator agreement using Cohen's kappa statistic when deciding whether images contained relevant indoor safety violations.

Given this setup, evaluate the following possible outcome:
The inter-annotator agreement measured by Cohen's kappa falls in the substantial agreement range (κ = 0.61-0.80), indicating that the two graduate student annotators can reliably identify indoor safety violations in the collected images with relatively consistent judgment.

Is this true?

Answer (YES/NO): YES